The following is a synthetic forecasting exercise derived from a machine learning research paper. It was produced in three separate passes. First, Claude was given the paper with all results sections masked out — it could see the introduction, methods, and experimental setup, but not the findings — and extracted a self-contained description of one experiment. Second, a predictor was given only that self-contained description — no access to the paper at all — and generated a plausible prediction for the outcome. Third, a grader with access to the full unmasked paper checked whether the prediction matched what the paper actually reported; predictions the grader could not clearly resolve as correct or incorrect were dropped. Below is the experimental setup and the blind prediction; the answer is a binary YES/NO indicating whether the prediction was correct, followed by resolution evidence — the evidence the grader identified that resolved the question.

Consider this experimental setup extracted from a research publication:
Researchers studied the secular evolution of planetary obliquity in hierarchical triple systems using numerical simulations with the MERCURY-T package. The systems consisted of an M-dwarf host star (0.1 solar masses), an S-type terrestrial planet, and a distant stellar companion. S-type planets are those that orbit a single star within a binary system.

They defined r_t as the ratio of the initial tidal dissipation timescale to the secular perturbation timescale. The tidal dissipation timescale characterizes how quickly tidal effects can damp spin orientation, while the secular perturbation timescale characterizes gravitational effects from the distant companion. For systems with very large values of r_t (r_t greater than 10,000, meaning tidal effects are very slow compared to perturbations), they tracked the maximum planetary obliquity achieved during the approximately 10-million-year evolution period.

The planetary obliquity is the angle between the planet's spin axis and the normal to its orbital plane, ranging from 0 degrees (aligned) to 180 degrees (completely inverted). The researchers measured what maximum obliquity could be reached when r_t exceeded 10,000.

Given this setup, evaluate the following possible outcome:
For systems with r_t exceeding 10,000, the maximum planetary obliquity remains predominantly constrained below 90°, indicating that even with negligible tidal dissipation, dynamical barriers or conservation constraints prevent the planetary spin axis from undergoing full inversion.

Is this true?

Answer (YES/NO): NO